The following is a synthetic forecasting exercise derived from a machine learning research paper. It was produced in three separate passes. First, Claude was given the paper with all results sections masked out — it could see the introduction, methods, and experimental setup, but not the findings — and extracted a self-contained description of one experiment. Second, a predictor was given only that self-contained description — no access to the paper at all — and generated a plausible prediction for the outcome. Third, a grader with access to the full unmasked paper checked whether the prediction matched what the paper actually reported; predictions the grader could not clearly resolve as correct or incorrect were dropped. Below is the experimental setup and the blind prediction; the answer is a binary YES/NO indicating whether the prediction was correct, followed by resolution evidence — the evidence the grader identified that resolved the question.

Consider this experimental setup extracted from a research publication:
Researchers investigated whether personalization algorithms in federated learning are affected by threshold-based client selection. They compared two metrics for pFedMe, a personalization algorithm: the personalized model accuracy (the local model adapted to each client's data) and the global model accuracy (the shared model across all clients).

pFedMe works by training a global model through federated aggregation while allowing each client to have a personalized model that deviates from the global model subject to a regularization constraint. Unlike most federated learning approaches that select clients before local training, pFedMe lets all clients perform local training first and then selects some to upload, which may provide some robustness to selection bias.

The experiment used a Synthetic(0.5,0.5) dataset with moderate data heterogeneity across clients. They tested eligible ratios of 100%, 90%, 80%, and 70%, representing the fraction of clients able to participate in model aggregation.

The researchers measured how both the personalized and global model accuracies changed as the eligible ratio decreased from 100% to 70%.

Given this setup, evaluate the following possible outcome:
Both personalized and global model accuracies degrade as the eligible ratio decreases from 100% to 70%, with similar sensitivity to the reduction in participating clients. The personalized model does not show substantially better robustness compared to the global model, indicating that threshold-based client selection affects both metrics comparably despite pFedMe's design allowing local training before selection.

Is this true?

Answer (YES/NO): NO